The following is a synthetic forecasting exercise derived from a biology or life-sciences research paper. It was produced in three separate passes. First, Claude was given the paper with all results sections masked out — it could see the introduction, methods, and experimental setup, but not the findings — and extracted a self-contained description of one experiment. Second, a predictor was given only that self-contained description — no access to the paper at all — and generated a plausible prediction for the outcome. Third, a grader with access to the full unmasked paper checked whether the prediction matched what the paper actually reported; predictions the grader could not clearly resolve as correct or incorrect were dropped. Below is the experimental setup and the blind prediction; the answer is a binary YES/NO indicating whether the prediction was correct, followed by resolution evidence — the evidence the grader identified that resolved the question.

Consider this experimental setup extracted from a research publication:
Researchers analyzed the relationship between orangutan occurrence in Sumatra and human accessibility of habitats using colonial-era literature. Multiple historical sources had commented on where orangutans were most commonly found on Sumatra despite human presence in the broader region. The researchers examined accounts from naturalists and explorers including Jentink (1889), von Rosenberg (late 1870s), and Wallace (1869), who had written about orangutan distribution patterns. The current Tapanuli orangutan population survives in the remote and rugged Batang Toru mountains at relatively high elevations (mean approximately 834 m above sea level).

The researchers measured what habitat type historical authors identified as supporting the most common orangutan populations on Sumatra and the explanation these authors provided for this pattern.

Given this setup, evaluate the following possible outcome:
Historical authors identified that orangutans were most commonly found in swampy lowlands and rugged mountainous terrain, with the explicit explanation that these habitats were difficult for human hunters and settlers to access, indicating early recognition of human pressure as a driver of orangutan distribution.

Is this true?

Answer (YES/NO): NO